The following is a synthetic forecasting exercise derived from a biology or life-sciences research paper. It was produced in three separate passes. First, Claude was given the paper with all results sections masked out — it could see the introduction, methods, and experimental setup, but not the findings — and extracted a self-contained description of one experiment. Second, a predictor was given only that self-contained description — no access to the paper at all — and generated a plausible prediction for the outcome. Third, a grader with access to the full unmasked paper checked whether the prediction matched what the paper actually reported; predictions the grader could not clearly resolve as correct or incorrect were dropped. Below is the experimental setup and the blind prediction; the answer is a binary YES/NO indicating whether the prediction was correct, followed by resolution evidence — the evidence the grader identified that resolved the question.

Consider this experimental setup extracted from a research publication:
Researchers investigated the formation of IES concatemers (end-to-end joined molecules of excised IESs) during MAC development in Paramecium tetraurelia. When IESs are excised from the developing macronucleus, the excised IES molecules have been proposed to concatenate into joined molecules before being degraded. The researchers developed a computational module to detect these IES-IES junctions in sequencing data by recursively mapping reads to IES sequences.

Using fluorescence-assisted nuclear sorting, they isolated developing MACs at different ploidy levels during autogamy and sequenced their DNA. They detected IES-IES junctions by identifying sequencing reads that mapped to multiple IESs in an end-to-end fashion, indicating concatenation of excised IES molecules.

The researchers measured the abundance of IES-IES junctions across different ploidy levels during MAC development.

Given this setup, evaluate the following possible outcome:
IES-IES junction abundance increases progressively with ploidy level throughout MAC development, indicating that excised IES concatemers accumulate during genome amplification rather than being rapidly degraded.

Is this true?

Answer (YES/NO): NO